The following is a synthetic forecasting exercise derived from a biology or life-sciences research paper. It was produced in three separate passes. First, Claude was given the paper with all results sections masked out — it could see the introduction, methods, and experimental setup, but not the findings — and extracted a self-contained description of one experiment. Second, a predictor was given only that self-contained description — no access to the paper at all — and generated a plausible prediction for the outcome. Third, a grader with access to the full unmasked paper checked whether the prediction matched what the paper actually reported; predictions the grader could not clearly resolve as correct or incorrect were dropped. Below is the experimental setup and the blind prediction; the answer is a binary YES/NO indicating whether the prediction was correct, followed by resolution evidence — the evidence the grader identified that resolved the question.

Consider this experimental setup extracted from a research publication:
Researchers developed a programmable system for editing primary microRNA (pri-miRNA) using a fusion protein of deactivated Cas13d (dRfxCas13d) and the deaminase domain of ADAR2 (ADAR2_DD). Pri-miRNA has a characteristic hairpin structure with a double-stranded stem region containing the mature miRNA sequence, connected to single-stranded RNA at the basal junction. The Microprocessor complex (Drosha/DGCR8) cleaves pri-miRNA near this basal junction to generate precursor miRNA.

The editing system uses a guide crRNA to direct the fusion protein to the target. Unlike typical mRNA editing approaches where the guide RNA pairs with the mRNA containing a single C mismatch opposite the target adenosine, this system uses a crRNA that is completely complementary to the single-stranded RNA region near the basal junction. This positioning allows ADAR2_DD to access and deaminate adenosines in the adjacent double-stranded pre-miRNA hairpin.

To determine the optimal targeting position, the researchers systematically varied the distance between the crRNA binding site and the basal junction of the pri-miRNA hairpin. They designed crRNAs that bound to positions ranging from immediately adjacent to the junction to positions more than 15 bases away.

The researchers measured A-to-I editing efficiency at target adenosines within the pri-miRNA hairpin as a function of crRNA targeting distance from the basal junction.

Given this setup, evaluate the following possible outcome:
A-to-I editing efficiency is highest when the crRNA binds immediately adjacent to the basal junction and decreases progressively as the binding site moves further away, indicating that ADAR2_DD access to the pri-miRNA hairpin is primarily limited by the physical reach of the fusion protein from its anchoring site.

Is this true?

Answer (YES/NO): NO